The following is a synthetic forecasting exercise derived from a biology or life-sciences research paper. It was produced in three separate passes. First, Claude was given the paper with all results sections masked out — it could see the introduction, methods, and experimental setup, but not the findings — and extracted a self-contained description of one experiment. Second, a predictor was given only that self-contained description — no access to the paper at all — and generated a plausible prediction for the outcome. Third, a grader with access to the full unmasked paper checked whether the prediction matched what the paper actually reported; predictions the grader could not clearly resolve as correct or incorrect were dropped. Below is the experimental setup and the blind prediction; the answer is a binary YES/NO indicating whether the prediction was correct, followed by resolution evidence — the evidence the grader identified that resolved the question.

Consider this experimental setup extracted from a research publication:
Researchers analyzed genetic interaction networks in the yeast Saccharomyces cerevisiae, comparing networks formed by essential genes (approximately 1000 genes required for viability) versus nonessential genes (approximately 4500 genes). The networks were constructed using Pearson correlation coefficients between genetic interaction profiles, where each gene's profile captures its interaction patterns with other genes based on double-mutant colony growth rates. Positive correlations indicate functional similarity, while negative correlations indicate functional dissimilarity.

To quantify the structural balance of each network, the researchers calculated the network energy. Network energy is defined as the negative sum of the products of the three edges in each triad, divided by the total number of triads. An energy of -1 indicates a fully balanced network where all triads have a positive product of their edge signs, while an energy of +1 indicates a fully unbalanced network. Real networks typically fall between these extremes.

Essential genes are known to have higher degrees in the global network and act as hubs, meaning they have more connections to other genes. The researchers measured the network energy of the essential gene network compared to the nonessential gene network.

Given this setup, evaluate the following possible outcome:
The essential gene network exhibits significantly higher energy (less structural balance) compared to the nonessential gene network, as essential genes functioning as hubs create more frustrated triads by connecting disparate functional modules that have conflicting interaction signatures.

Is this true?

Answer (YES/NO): NO